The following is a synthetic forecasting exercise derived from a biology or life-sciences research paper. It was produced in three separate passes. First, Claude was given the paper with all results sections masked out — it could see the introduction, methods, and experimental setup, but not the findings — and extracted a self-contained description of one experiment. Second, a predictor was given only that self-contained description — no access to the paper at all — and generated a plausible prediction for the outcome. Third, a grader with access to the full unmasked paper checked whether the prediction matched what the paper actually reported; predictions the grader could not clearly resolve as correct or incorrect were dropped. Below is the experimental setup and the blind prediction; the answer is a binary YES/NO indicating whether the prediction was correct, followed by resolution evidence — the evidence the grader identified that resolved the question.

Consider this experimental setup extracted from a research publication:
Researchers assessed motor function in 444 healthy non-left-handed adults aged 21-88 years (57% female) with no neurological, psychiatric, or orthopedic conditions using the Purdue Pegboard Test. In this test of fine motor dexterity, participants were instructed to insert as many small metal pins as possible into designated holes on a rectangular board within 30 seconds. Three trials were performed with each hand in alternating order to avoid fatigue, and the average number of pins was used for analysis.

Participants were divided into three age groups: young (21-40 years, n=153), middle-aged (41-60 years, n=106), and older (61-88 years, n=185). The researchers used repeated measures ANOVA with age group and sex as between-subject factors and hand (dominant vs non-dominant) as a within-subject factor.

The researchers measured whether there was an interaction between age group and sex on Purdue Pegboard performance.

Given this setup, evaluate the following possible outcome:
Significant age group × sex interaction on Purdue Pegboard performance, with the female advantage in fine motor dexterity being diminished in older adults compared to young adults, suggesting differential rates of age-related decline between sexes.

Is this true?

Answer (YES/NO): NO